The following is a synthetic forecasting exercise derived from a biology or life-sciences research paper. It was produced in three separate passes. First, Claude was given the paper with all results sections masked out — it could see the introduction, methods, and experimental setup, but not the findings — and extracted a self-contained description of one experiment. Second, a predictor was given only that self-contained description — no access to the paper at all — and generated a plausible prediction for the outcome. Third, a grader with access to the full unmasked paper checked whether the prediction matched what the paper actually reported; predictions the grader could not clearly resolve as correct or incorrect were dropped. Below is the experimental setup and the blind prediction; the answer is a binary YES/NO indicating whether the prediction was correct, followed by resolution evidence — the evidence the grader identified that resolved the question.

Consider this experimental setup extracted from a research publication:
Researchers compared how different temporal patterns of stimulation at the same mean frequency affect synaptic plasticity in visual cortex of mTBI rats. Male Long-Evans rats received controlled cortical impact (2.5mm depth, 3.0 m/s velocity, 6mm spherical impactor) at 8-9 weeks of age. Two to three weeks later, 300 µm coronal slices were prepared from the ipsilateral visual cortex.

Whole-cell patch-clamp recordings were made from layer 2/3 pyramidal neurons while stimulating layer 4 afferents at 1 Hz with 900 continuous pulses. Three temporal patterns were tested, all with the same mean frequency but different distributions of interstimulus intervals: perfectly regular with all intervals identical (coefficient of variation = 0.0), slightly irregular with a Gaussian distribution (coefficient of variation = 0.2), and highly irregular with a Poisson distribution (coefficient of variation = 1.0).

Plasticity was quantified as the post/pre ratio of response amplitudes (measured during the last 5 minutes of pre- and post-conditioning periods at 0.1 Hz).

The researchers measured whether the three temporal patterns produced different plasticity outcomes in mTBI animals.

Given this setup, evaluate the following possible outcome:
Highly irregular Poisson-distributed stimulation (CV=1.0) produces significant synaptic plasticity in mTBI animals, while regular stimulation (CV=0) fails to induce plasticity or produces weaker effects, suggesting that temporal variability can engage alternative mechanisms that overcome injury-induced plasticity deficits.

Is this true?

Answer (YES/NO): NO